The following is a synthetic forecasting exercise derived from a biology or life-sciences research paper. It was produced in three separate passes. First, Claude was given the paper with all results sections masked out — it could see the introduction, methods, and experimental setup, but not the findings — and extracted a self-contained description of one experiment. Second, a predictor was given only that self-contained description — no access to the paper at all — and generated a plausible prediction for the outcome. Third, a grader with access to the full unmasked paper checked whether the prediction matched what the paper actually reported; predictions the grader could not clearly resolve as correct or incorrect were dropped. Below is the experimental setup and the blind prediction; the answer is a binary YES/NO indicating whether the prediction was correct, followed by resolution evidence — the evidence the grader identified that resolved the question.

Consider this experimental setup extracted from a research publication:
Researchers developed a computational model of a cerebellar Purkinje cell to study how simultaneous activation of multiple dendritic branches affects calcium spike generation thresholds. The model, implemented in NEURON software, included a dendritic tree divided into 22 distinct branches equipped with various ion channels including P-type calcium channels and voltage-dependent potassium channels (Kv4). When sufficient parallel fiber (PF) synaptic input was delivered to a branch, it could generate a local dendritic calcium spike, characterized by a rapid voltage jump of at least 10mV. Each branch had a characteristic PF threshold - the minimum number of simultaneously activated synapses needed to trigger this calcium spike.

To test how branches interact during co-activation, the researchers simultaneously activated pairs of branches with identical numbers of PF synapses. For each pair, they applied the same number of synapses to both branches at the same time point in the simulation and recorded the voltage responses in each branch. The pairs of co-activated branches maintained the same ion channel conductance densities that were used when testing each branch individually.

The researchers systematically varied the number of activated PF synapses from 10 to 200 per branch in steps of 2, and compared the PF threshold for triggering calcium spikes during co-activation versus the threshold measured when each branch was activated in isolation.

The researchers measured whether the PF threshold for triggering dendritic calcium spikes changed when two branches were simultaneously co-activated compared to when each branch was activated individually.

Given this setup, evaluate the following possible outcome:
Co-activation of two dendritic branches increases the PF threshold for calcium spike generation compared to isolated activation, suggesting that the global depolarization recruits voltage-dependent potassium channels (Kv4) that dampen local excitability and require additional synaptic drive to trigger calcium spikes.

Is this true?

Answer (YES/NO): NO